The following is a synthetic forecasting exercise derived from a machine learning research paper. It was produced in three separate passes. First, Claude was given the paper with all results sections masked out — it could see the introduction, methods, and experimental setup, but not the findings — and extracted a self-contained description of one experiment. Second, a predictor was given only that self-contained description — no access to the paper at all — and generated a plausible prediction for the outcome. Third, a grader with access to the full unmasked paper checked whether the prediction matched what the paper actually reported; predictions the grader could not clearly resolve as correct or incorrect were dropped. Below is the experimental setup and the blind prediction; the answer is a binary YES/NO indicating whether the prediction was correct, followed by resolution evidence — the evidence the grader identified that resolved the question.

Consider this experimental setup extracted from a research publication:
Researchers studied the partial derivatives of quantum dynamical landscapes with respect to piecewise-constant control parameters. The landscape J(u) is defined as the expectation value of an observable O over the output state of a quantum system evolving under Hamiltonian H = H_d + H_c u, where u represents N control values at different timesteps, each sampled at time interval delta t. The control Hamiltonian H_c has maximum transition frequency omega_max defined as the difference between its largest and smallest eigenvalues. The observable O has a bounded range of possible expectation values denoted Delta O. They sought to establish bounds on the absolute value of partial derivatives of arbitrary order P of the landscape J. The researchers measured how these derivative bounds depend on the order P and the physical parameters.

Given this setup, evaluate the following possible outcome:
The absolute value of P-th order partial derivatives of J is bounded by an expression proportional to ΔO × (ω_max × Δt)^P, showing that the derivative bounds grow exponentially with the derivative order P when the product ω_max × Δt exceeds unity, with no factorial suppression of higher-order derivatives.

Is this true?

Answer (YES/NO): YES